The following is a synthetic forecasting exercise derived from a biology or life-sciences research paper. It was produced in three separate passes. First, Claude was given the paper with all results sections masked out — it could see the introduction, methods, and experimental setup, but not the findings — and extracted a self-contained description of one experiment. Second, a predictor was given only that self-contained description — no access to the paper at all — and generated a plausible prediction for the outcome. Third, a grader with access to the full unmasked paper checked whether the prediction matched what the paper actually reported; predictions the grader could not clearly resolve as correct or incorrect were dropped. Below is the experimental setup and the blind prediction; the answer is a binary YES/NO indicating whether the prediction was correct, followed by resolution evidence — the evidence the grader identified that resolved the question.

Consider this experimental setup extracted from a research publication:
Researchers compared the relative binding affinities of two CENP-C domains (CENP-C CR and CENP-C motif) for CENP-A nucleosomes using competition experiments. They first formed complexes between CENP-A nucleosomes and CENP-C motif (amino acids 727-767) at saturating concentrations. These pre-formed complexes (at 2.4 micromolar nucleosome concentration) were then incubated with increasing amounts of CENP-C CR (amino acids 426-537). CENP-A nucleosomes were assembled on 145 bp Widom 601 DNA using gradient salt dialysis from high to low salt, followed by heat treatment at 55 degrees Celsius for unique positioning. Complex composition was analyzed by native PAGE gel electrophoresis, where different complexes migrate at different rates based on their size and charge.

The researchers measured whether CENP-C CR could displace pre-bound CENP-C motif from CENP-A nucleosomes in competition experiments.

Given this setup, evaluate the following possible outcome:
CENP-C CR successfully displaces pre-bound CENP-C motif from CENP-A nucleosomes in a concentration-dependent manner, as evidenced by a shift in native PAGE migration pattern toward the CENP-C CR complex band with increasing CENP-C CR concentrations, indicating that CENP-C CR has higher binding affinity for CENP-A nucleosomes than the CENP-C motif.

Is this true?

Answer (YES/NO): YES